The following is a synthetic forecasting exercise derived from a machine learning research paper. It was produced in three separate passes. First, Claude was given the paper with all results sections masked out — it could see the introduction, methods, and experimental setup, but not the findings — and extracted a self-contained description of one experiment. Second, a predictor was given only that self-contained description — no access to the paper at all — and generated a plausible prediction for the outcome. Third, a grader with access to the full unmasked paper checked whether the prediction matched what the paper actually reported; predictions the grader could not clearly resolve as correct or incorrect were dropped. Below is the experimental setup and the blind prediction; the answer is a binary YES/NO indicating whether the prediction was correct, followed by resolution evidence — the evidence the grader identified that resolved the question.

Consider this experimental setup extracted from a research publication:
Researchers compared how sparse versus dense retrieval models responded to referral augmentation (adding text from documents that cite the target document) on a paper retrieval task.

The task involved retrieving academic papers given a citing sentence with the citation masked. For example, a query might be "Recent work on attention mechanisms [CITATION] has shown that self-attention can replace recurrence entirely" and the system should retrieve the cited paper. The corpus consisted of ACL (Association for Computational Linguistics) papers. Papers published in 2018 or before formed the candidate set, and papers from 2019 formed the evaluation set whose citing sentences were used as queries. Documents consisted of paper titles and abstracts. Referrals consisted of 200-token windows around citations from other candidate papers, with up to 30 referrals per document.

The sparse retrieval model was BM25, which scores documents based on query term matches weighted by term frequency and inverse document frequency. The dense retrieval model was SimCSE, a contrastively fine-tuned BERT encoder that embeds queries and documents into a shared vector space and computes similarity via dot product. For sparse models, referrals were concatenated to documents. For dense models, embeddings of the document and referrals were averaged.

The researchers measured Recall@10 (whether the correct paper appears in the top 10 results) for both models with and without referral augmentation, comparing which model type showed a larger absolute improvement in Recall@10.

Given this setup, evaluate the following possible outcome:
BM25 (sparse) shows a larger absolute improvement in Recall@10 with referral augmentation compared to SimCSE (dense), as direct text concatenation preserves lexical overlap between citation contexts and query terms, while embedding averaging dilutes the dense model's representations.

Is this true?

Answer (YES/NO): YES